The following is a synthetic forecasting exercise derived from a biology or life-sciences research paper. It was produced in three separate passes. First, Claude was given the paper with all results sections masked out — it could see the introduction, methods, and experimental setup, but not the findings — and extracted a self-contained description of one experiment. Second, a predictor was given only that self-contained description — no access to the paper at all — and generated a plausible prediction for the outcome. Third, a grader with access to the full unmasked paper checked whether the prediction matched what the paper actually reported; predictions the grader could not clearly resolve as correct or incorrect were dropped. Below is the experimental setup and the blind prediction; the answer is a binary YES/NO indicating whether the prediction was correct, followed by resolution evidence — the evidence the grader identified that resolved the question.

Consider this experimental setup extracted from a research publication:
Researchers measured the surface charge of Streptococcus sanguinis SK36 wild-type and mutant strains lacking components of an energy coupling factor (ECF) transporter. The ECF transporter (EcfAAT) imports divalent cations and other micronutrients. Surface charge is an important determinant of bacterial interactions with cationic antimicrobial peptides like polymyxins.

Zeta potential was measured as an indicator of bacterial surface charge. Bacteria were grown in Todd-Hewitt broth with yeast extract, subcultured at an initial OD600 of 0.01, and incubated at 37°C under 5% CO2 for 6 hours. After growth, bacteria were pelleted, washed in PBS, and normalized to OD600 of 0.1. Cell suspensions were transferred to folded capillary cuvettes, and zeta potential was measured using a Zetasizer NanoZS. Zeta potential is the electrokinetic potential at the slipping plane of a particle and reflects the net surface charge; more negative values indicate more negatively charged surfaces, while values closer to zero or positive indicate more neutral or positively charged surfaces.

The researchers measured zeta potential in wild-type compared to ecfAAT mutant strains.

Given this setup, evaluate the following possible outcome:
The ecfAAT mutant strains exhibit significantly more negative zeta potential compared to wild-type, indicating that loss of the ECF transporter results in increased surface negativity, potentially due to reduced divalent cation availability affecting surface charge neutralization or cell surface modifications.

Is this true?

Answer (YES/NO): NO